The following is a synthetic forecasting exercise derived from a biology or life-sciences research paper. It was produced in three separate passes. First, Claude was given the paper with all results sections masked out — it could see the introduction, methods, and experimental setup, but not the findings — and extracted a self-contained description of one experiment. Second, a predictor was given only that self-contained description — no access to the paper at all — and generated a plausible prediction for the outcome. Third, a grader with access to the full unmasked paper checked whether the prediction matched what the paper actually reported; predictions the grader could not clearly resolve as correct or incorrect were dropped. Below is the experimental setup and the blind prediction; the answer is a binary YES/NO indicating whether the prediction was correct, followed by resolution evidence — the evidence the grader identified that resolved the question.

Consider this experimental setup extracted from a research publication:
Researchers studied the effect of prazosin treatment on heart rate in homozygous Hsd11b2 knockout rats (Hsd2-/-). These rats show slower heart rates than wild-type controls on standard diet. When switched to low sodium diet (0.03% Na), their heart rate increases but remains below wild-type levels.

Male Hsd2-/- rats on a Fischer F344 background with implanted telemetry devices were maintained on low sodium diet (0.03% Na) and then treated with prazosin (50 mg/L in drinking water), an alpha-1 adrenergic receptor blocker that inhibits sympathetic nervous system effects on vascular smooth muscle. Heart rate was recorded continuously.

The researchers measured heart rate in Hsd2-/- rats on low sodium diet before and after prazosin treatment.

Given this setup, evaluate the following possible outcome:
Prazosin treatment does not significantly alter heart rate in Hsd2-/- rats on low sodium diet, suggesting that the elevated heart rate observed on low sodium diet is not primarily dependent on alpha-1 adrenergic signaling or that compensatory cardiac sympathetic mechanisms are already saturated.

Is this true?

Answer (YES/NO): NO